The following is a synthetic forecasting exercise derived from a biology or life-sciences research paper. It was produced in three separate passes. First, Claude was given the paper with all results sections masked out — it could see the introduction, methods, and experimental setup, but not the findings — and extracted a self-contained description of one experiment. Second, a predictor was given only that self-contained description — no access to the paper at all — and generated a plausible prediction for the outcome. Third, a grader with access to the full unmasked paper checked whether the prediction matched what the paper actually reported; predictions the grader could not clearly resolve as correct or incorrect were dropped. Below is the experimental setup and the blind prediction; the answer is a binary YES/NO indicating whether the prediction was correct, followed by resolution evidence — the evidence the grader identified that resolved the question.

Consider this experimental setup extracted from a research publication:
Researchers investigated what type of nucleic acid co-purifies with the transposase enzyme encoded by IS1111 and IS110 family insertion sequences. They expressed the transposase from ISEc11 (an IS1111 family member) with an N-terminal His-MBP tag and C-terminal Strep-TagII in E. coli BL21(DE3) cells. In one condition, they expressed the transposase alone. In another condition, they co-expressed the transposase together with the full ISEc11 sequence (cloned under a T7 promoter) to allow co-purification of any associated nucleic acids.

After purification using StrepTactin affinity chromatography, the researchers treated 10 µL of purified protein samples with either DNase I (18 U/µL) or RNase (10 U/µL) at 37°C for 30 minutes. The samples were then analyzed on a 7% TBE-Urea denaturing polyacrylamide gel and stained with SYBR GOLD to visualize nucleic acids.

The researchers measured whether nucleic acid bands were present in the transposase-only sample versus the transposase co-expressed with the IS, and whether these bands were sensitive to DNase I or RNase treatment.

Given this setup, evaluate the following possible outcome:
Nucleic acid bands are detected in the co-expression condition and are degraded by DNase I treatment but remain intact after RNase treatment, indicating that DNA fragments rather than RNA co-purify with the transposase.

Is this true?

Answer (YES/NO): NO